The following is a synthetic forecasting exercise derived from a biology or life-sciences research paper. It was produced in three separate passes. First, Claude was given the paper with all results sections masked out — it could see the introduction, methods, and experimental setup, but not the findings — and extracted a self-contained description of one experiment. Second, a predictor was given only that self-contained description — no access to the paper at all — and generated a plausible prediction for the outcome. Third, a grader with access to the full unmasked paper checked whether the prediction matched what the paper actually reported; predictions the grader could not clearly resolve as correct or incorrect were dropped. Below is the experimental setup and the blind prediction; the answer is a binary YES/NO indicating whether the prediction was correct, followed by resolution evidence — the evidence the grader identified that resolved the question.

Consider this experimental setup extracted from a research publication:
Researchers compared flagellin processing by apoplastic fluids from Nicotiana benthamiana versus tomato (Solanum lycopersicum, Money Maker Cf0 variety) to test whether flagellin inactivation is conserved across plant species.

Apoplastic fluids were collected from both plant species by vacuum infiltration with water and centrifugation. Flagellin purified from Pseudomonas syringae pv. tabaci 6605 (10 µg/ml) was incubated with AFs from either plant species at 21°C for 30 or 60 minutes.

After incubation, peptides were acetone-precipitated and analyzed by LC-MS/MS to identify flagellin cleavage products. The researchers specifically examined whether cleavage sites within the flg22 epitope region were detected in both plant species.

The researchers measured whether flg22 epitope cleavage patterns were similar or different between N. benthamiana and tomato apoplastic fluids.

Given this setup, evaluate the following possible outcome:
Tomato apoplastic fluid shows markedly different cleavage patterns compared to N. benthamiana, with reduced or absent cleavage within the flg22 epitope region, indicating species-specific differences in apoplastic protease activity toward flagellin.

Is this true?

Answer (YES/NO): NO